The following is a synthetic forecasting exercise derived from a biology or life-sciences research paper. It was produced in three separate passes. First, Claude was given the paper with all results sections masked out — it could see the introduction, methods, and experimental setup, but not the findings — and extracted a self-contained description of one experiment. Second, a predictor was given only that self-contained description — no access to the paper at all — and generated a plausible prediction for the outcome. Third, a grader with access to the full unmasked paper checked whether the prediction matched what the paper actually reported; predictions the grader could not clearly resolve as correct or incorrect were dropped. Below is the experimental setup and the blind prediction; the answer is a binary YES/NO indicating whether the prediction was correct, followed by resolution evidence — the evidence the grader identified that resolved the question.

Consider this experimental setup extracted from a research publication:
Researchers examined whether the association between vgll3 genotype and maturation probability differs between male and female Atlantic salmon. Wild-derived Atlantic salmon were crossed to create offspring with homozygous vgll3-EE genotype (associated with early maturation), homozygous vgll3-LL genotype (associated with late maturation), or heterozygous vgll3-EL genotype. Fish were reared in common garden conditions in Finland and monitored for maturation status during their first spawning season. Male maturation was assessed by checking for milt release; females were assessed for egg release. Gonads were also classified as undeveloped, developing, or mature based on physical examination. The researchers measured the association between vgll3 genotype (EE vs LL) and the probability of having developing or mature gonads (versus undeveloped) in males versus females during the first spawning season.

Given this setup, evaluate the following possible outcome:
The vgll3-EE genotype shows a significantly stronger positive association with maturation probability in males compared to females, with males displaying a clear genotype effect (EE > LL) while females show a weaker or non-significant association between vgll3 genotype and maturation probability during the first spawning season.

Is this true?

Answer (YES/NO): YES